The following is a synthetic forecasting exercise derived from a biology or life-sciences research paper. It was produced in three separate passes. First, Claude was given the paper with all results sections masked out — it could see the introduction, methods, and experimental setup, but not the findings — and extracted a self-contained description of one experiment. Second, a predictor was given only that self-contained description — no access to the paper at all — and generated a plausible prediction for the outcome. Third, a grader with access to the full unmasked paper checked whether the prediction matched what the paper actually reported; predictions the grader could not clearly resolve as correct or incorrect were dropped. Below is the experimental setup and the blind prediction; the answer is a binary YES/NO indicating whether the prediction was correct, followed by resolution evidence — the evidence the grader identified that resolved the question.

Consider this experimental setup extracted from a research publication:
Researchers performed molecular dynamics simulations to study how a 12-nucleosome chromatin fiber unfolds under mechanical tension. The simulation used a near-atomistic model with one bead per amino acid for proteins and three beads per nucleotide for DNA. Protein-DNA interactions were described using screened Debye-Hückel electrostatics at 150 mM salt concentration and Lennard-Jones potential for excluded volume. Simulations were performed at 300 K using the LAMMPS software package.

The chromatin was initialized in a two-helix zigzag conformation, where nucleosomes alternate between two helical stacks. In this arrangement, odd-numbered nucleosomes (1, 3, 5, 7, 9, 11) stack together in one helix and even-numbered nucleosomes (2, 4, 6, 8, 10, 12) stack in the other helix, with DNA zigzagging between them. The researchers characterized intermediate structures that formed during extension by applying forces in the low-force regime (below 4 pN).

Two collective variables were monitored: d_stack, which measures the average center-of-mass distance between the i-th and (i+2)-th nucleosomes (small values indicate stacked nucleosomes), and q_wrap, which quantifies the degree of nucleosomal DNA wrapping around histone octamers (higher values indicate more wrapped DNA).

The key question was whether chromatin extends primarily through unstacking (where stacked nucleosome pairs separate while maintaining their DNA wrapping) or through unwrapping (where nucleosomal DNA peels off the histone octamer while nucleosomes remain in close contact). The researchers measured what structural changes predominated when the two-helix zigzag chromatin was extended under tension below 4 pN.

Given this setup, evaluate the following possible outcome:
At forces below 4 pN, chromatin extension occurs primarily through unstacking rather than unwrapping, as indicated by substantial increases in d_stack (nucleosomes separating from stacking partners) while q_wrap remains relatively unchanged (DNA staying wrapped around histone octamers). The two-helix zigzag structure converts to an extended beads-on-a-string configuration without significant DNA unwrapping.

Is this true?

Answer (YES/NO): NO